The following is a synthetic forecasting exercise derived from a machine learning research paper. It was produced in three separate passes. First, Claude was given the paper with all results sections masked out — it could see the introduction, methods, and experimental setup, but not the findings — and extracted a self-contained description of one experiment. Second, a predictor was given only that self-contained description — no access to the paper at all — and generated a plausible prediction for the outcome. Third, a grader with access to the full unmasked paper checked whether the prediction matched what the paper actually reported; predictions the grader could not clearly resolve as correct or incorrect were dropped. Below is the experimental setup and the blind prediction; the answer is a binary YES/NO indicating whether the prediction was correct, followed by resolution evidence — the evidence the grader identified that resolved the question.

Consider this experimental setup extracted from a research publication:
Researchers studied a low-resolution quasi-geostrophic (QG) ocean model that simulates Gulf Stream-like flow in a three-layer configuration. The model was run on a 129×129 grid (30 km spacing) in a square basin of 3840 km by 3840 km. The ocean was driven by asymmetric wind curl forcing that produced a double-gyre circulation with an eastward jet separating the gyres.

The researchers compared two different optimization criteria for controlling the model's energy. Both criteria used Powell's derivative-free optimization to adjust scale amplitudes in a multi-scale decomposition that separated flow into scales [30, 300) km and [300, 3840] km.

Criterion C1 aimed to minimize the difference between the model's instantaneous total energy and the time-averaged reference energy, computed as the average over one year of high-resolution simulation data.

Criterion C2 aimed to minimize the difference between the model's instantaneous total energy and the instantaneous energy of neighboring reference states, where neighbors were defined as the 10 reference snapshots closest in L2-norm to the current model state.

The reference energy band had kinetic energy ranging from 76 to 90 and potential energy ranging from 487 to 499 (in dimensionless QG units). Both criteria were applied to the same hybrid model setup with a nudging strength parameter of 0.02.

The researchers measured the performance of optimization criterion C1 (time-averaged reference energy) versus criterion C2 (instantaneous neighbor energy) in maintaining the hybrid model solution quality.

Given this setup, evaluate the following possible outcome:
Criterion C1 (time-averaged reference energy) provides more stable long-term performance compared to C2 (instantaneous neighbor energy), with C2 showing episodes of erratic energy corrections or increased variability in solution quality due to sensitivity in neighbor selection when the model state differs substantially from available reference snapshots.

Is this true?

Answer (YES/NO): NO